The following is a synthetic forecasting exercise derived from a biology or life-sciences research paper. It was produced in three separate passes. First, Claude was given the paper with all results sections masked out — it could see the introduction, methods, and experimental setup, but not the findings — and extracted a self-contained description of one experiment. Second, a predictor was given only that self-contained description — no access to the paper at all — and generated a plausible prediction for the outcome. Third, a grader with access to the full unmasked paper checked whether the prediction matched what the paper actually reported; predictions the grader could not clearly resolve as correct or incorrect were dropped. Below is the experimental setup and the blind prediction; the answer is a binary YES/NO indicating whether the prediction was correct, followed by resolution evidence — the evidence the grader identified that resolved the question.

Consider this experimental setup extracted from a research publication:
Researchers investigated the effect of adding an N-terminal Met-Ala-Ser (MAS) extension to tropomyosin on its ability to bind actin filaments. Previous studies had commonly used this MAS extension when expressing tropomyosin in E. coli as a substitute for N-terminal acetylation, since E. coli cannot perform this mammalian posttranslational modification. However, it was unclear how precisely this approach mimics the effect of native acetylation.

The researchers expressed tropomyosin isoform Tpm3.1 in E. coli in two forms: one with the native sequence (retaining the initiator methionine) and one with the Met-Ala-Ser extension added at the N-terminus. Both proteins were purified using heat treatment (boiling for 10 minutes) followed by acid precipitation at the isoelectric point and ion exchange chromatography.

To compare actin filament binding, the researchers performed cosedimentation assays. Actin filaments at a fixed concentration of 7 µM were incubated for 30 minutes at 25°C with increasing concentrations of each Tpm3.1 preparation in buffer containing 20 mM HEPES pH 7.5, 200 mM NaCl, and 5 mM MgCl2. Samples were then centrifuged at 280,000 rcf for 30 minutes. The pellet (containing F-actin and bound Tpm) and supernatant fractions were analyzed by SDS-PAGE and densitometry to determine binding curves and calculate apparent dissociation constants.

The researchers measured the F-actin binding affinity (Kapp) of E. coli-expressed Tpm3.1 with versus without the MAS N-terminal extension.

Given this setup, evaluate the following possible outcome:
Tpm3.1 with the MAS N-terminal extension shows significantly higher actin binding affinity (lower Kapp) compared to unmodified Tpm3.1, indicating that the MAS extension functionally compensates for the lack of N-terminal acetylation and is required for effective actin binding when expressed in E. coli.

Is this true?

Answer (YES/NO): NO